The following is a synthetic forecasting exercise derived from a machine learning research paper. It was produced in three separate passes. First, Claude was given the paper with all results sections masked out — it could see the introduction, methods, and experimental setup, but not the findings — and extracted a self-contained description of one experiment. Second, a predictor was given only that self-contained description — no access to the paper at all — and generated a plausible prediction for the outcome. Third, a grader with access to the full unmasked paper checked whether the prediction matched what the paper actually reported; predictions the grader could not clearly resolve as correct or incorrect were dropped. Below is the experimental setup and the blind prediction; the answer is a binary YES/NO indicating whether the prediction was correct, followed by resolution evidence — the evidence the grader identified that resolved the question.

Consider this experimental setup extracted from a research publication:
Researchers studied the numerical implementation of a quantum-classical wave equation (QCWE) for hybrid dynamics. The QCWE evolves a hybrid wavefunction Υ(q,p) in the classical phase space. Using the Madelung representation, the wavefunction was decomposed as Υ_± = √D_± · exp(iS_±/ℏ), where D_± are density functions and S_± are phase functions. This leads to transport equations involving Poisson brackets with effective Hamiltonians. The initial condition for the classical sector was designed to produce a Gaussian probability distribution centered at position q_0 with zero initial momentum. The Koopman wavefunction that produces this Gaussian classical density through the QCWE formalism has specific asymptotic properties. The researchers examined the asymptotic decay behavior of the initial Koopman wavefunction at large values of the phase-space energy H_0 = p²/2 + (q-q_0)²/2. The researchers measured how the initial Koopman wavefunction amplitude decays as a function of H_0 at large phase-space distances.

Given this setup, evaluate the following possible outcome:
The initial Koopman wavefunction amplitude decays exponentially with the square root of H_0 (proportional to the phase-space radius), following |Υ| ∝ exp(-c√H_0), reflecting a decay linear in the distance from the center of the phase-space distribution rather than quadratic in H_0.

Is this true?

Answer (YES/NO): NO